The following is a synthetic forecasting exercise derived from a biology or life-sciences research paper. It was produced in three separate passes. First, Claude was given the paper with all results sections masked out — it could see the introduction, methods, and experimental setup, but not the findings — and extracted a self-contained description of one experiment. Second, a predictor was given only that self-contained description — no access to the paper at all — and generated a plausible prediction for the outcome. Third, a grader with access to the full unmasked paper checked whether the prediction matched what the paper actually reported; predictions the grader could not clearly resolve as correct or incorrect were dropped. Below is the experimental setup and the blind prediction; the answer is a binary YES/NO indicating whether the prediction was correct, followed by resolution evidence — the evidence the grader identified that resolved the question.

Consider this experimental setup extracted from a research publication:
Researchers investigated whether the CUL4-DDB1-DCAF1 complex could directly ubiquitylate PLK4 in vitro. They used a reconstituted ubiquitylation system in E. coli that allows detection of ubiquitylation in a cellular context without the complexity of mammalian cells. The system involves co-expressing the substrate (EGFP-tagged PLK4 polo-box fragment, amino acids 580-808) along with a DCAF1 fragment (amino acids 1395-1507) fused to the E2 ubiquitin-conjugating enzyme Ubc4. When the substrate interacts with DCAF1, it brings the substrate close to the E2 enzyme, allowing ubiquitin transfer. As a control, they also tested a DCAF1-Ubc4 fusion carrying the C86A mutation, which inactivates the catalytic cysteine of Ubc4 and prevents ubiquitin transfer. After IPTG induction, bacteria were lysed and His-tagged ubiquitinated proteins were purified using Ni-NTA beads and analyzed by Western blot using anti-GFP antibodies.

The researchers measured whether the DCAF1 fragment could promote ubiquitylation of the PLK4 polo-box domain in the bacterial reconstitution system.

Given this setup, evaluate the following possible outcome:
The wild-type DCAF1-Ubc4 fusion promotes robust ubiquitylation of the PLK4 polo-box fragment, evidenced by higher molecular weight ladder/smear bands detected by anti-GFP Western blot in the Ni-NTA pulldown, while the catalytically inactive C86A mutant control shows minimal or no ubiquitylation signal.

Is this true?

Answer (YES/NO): YES